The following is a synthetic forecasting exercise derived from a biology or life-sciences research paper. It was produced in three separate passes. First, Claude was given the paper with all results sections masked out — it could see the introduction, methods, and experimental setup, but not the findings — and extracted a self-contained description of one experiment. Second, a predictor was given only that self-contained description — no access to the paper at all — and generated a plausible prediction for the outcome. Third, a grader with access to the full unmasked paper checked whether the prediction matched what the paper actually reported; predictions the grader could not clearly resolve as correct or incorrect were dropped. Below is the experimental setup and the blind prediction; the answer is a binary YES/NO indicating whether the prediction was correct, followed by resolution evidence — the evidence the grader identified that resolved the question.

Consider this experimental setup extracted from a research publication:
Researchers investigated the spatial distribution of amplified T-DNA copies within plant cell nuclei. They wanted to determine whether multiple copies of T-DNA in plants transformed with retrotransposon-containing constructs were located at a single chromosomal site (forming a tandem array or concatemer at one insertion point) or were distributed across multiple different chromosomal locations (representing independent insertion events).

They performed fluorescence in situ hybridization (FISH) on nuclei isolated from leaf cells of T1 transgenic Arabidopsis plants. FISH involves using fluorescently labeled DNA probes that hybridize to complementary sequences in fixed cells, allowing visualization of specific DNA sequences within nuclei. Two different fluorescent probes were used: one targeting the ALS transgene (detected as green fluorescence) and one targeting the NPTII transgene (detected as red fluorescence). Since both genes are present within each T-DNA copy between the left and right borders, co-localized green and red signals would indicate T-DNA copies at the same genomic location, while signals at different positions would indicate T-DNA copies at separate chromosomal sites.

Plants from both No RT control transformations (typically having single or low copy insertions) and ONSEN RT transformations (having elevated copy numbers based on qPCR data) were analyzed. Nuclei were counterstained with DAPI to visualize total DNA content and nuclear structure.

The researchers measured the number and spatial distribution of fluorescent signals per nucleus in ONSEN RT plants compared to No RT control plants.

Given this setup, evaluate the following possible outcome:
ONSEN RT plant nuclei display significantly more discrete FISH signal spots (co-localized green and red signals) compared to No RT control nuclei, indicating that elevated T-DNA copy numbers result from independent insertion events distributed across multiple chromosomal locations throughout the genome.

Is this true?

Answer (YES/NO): NO